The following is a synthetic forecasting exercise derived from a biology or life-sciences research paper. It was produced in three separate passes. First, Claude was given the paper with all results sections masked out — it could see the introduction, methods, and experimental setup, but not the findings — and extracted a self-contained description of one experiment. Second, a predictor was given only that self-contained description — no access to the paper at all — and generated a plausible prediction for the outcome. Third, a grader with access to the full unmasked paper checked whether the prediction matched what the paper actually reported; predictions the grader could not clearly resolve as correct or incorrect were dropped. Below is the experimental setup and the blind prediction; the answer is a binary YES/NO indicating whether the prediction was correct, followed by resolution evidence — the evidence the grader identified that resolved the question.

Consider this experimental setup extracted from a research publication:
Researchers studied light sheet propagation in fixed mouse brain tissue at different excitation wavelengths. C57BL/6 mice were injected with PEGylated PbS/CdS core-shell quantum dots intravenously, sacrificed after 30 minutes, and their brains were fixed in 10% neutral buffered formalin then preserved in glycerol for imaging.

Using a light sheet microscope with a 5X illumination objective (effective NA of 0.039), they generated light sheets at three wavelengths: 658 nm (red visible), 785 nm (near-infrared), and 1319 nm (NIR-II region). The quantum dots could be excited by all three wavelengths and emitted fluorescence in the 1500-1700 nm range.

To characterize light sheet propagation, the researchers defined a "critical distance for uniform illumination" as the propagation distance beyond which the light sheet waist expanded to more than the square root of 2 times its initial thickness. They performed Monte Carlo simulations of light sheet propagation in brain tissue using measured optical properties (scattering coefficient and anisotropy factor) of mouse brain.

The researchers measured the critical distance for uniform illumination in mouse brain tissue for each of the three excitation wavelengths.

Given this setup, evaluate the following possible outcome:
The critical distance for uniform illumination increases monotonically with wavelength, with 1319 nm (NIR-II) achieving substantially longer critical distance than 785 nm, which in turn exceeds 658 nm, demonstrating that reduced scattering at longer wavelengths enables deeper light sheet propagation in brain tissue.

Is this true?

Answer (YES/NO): YES